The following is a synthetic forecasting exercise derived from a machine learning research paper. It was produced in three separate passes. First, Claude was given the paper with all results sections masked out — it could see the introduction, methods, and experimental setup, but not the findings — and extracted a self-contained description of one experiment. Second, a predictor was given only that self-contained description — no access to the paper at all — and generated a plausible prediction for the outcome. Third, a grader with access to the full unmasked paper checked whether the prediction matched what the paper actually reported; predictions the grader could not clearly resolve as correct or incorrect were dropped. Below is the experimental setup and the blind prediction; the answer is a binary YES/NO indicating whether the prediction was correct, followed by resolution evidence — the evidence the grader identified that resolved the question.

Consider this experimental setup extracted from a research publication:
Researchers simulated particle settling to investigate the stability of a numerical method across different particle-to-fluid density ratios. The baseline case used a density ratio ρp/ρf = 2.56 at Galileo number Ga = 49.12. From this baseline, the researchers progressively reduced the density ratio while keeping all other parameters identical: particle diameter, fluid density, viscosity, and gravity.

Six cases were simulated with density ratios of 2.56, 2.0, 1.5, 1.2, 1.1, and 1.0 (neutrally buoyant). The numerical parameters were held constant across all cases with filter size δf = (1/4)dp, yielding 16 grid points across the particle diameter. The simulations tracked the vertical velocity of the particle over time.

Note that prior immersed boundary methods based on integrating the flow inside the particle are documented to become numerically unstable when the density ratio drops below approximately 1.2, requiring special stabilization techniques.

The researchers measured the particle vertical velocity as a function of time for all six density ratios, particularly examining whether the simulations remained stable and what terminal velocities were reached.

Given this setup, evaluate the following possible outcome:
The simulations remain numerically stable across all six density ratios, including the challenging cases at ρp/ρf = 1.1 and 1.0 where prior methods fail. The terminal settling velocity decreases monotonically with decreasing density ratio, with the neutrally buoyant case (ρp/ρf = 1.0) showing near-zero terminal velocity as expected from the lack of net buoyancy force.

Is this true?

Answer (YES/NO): YES